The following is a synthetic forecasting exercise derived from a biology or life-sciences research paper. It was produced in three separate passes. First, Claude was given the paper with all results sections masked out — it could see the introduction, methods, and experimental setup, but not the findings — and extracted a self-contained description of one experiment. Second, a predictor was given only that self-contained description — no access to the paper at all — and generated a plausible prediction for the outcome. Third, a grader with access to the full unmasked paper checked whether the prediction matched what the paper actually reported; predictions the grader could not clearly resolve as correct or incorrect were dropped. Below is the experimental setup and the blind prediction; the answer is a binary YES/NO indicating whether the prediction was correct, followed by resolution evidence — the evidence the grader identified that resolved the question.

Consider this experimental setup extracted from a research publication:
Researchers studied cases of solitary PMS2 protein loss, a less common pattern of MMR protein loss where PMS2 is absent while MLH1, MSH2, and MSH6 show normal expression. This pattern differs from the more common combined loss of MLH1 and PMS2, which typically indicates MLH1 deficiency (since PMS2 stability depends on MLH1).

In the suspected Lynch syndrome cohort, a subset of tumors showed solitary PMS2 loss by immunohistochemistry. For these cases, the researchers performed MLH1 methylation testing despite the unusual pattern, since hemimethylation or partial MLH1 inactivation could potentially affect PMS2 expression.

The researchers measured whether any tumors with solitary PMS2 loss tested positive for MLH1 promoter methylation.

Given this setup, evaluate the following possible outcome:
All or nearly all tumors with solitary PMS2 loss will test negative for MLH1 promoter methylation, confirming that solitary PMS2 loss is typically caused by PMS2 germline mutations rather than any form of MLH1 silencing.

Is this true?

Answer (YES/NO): NO